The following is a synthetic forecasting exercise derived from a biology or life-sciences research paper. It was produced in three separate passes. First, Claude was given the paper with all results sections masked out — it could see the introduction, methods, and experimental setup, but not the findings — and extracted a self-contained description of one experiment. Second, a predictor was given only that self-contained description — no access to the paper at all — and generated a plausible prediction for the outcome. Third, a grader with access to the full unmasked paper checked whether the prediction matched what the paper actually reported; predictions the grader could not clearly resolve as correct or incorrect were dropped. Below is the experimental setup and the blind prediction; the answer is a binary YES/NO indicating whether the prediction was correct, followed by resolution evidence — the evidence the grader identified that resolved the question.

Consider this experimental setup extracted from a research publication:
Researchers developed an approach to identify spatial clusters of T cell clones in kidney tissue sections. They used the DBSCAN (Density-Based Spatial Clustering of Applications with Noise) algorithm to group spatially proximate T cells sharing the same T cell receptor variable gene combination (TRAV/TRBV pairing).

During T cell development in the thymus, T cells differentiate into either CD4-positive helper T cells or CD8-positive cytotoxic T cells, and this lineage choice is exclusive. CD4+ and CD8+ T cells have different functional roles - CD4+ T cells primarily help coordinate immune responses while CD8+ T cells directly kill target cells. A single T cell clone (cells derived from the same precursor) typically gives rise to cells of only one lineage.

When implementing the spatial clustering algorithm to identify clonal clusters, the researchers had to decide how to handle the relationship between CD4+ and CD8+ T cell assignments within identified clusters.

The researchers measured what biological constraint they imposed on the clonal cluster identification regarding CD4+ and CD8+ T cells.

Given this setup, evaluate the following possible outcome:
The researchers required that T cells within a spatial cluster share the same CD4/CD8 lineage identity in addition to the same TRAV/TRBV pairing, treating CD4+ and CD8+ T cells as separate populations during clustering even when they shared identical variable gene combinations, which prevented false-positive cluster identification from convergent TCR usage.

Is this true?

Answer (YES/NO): YES